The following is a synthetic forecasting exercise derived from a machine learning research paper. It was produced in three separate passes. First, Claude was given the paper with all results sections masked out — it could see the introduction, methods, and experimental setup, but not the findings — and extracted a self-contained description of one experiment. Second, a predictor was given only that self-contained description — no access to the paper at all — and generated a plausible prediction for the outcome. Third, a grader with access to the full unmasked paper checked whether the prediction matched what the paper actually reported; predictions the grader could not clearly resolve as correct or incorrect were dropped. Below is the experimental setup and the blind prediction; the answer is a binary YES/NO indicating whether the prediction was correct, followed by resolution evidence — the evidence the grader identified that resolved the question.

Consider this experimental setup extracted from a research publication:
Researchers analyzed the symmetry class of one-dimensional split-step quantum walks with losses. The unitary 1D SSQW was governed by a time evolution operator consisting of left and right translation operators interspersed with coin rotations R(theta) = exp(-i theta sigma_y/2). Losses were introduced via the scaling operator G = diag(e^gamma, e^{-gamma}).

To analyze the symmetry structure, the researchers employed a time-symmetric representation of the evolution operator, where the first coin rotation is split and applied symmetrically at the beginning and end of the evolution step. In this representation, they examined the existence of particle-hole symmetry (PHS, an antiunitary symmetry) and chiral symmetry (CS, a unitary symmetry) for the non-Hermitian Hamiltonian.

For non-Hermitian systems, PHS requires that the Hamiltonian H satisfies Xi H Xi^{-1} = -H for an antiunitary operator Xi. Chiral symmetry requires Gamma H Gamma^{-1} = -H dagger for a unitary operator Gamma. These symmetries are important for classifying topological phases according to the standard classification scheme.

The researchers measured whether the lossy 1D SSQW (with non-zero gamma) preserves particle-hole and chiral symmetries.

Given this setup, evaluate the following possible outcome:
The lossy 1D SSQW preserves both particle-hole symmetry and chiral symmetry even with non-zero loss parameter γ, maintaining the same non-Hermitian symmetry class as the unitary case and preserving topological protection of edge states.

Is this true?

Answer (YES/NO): YES